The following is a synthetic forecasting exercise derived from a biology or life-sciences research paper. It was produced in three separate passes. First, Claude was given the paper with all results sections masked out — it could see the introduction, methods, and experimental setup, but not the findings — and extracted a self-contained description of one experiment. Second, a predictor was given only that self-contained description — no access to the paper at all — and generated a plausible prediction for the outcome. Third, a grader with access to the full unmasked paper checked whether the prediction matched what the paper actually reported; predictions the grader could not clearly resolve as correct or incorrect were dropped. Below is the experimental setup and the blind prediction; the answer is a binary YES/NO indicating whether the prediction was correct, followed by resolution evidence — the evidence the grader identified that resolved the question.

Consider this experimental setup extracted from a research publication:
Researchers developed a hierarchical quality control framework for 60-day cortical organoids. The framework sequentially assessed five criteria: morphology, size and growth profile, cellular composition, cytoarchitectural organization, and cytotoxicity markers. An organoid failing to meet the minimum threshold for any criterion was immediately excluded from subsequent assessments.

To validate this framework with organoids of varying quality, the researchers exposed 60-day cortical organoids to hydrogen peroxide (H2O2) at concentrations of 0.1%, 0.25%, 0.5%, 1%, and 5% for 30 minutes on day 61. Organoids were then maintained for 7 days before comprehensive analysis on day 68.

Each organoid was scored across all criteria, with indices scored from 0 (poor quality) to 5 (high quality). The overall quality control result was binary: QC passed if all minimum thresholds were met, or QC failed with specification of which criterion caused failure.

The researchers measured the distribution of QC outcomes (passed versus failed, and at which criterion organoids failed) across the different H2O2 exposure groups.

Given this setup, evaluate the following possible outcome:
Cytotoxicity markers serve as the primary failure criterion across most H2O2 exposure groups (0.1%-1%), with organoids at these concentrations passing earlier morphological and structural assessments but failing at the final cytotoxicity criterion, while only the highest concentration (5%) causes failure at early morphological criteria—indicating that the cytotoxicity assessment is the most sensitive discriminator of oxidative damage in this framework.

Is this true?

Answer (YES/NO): NO